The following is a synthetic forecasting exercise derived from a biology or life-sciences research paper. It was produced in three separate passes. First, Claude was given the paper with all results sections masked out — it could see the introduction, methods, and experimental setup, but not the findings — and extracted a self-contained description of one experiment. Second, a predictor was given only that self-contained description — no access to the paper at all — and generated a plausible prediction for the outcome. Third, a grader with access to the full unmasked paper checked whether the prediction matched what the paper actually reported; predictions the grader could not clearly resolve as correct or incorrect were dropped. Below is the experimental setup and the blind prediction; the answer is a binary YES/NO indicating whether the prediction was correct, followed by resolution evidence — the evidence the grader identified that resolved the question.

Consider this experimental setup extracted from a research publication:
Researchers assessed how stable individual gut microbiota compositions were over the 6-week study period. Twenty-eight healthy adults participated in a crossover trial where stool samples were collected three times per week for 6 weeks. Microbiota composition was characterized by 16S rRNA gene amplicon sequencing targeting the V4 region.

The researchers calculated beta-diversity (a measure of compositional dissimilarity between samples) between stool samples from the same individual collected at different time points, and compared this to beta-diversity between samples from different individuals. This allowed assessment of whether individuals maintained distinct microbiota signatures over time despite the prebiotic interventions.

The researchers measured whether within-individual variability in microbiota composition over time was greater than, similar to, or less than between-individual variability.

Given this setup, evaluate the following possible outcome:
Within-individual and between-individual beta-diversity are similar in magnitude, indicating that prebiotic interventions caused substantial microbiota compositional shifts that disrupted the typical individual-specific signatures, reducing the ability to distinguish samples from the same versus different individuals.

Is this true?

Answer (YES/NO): NO